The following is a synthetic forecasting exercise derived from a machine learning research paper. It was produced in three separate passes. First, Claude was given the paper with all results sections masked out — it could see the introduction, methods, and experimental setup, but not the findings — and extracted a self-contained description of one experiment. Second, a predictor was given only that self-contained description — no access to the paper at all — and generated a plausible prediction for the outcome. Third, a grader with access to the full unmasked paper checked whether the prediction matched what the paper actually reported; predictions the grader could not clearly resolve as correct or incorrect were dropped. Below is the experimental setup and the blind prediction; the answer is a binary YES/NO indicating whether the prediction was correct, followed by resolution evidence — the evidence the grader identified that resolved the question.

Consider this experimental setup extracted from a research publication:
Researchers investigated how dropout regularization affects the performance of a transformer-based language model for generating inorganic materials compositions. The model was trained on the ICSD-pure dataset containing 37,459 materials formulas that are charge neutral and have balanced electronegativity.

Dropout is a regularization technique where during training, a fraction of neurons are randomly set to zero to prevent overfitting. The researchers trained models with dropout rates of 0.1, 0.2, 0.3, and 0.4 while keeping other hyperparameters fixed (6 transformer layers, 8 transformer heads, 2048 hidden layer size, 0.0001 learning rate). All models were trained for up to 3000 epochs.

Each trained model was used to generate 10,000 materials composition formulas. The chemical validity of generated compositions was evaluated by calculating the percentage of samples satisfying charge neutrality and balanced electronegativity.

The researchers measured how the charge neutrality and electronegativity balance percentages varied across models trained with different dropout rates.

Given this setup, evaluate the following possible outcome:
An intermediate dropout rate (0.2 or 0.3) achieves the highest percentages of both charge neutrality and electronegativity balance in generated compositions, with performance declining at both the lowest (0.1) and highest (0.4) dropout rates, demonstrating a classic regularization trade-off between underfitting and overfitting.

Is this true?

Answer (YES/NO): NO